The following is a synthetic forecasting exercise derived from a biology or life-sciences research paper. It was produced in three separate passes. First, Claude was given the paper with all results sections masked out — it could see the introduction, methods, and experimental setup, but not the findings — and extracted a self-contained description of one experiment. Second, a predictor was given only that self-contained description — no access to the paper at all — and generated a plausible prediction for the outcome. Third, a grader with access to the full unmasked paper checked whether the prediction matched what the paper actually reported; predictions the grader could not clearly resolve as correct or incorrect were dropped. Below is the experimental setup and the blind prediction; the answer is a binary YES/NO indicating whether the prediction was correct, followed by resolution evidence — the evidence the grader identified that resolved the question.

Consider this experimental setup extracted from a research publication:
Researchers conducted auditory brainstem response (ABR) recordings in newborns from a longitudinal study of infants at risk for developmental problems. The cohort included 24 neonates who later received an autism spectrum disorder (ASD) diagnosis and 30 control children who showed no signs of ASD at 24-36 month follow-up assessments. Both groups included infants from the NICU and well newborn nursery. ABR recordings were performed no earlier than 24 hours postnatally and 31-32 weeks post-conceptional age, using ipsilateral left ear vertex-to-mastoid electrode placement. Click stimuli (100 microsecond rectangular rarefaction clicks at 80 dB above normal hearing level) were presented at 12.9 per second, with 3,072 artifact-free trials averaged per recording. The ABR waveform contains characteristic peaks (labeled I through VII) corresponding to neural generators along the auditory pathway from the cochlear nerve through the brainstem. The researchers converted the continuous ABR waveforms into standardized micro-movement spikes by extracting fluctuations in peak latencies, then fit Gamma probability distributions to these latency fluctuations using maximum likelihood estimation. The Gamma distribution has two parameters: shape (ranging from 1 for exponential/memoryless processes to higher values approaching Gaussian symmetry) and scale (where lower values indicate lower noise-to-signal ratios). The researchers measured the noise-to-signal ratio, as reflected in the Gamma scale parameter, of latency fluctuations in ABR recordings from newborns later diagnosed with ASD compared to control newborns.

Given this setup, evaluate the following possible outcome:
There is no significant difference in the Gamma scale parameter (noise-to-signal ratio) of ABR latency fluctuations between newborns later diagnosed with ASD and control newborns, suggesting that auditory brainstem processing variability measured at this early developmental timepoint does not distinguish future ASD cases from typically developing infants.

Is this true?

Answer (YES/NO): NO